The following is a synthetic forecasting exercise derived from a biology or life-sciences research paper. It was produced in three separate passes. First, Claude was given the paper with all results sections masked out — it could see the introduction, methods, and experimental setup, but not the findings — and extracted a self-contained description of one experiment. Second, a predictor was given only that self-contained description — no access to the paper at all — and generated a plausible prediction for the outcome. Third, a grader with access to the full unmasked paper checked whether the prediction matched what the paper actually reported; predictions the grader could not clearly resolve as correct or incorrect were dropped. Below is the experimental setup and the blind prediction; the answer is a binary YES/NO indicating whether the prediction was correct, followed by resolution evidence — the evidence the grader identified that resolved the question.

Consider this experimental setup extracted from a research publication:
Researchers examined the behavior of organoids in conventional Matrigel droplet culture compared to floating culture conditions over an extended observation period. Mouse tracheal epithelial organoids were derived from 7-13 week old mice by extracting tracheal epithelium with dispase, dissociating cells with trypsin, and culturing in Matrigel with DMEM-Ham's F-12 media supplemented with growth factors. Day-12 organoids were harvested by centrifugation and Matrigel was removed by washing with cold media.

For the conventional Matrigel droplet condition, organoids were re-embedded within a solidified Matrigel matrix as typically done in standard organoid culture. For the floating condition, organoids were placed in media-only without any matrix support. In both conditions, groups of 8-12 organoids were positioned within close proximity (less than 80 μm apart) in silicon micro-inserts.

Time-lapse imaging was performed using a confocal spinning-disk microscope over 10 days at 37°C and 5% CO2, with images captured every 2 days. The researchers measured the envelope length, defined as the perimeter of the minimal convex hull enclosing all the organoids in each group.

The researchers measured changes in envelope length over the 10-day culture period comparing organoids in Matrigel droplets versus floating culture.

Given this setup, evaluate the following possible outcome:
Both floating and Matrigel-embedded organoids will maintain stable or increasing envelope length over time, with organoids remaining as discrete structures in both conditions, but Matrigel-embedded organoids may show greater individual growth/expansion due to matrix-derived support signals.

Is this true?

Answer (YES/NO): NO